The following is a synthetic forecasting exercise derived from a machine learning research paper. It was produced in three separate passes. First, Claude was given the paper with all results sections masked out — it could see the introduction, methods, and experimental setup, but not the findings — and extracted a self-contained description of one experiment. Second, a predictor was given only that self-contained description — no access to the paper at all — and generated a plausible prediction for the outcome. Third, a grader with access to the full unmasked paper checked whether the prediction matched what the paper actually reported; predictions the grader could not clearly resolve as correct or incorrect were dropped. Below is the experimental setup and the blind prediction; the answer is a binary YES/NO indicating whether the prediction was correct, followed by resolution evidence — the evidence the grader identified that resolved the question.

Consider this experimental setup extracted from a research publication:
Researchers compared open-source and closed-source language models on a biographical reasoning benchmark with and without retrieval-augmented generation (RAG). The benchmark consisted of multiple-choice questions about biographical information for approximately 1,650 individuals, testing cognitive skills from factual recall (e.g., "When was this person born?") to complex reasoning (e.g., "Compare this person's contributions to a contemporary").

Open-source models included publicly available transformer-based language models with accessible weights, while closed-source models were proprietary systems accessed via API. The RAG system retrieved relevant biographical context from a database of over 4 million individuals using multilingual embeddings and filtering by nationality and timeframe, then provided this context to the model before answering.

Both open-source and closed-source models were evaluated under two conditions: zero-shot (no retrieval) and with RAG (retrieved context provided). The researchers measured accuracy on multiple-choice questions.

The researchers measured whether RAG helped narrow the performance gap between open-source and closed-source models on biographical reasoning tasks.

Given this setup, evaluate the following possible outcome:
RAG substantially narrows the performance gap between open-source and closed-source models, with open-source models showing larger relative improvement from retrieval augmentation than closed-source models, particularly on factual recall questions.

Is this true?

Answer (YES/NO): YES